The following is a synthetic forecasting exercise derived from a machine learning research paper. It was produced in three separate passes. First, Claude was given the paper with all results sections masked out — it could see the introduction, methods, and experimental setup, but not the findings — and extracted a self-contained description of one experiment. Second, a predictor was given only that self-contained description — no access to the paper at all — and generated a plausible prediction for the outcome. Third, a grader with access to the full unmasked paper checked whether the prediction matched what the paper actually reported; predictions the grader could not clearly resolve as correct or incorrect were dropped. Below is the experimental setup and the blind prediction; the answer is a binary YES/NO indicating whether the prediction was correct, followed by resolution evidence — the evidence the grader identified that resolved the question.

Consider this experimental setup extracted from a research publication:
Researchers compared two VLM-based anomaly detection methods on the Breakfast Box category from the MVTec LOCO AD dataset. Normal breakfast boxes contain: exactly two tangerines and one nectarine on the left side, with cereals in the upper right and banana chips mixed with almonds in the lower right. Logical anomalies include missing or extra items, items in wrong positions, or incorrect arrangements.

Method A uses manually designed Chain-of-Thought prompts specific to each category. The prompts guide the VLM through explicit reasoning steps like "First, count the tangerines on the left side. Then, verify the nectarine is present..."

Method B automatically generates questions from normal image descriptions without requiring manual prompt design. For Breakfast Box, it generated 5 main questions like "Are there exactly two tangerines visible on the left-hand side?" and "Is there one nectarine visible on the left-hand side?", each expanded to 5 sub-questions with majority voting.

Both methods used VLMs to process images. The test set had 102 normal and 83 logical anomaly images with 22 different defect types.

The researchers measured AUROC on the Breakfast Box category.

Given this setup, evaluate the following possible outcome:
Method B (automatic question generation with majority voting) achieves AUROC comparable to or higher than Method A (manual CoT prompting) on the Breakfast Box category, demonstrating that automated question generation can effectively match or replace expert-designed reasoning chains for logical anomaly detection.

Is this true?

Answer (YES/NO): NO